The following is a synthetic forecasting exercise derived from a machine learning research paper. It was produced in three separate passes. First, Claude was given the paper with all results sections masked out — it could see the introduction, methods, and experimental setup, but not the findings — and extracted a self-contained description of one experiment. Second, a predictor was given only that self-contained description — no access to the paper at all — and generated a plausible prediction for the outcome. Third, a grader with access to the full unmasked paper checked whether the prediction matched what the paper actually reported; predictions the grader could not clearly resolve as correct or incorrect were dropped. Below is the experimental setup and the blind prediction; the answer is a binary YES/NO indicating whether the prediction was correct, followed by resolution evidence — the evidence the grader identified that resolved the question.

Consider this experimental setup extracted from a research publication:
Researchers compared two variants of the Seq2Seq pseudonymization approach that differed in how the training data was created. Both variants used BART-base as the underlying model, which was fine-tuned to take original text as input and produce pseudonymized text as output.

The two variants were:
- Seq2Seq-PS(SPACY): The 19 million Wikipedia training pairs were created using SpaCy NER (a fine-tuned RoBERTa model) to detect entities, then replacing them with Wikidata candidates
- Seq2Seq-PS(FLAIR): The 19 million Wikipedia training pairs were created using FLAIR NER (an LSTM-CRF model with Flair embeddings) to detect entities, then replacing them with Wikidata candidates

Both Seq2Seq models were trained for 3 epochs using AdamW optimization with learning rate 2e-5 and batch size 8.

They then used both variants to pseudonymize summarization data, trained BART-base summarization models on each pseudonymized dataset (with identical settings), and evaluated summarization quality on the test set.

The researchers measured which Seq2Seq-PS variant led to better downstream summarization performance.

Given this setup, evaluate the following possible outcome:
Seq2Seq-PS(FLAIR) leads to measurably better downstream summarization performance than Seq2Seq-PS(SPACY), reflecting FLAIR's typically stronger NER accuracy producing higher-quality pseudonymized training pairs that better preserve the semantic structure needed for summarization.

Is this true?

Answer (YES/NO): NO